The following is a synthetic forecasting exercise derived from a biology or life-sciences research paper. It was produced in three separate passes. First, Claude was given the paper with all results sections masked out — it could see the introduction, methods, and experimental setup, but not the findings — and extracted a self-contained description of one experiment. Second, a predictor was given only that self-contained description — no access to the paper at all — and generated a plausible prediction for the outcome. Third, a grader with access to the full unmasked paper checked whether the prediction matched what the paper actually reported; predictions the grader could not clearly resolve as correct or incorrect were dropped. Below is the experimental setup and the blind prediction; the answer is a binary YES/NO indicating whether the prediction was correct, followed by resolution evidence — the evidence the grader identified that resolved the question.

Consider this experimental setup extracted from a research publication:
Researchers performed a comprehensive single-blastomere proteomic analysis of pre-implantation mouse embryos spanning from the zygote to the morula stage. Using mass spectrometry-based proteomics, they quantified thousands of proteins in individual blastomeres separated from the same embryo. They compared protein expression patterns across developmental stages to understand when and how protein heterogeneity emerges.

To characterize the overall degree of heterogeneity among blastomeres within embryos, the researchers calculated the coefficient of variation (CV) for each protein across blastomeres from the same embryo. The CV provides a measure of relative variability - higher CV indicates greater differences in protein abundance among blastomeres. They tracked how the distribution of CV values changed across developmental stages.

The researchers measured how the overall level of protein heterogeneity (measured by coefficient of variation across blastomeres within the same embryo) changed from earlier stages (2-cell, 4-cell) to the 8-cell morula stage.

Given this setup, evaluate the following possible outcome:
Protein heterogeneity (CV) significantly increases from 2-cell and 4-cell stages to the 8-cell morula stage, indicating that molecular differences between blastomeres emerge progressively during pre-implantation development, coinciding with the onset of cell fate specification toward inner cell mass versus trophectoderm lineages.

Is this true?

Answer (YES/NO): YES